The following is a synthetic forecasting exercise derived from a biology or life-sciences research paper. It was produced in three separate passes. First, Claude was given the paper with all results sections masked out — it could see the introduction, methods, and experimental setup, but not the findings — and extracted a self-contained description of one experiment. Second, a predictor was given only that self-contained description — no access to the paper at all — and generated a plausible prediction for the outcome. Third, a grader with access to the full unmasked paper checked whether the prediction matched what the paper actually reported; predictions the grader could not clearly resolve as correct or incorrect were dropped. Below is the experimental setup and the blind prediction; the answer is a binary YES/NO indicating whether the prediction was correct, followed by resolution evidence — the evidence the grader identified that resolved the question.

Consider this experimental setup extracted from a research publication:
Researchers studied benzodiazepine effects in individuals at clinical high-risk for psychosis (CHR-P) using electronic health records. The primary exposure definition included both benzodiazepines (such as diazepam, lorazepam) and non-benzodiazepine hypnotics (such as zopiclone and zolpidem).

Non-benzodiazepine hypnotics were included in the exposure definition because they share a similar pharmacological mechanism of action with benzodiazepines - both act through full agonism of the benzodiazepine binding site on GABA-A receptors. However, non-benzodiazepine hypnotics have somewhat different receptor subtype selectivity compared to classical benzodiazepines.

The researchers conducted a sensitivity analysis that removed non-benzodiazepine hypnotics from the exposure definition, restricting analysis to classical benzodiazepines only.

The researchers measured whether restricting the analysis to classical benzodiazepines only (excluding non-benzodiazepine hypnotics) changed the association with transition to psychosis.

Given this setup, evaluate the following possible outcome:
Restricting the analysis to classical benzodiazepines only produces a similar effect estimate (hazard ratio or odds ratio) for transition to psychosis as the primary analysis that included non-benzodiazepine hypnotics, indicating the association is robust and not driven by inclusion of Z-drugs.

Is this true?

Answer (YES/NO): YES